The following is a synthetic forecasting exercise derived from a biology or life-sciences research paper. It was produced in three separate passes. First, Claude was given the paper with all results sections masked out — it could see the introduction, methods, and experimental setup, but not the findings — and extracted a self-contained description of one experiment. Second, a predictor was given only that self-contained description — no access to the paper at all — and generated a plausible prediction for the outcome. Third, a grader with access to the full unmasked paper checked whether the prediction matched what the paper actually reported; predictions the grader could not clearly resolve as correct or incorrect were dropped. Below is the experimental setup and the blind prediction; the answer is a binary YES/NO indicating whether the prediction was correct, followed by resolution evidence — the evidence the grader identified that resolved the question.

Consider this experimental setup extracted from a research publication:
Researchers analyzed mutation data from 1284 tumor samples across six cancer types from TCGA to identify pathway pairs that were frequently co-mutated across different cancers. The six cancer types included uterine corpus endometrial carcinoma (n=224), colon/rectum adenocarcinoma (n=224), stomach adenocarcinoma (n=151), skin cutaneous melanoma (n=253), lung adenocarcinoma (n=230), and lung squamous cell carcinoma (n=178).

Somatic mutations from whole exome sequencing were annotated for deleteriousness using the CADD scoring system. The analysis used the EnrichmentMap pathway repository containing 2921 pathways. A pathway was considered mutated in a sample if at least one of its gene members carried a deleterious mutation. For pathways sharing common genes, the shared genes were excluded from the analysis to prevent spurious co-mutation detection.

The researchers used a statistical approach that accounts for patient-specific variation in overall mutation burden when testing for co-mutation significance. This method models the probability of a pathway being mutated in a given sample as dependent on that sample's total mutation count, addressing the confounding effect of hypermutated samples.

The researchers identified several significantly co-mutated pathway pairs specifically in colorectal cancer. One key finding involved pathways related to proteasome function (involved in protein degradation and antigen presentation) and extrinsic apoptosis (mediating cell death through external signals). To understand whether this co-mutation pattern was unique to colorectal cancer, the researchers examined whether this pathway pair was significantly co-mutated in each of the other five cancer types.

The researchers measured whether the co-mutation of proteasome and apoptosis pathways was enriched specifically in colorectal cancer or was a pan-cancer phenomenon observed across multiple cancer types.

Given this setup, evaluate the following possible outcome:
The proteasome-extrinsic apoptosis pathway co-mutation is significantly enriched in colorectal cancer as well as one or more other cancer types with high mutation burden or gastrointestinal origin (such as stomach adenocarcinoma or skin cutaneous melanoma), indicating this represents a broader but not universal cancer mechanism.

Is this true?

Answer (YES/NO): NO